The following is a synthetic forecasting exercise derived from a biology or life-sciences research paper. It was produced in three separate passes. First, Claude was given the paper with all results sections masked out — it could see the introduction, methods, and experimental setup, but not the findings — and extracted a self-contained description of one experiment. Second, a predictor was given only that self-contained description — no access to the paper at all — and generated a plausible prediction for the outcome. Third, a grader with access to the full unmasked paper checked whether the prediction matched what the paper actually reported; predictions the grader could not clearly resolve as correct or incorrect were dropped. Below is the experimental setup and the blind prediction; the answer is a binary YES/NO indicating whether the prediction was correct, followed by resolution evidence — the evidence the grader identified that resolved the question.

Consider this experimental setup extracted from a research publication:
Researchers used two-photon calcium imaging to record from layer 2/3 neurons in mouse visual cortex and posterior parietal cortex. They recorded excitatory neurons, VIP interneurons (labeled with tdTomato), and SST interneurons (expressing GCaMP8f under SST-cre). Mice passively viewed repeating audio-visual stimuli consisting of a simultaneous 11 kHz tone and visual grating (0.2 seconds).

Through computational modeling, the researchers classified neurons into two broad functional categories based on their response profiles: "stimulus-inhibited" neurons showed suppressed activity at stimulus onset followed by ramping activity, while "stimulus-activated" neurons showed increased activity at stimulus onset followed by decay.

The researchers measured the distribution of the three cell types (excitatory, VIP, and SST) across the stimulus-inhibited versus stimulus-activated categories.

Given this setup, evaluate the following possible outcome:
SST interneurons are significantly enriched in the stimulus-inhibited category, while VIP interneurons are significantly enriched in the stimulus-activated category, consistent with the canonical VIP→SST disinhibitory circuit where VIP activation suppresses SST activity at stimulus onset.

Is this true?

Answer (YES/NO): NO